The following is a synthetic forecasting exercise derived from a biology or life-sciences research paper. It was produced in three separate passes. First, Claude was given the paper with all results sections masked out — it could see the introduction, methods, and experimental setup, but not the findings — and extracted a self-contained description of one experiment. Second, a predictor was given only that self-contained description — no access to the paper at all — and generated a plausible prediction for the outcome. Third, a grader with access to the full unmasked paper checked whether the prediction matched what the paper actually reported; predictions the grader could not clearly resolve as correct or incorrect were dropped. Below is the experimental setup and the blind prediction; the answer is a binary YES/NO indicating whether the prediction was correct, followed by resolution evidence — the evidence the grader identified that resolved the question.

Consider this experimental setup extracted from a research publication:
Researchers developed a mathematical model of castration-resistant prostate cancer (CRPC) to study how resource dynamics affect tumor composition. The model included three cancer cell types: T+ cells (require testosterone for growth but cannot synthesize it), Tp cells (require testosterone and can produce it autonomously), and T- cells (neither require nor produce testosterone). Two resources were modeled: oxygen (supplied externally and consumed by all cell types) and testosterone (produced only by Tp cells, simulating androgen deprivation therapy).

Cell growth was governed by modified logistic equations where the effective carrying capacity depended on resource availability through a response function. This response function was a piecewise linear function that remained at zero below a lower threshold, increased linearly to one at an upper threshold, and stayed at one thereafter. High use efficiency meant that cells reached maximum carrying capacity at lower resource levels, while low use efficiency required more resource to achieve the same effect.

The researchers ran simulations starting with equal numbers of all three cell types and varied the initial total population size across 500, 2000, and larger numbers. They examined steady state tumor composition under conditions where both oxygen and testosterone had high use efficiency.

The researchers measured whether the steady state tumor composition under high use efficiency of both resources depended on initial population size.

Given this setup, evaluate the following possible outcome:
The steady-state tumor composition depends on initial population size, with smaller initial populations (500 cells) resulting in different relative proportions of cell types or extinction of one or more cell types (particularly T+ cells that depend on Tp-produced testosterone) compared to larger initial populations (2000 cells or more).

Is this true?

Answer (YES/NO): YES